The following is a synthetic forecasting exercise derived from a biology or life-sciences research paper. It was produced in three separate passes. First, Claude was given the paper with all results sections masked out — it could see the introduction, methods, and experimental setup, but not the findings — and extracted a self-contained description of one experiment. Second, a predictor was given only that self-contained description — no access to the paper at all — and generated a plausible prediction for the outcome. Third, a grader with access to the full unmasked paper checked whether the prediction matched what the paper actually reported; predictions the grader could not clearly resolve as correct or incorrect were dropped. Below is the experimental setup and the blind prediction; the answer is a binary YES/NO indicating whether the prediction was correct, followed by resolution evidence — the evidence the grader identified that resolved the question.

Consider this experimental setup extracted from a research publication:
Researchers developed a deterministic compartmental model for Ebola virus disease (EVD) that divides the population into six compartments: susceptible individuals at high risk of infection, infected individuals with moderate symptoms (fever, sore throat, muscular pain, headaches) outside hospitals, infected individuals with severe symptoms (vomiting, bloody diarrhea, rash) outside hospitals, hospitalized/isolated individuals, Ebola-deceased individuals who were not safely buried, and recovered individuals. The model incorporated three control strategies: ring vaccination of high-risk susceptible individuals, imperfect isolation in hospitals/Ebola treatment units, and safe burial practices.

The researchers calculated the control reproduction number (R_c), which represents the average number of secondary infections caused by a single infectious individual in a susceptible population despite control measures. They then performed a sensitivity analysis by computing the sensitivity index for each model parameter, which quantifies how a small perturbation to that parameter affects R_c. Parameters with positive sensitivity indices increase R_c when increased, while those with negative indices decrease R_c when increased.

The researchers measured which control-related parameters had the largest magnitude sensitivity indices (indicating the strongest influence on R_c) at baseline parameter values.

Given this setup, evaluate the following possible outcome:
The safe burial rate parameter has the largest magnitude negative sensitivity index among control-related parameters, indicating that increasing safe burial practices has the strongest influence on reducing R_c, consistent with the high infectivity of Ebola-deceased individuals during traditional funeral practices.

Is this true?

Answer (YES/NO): NO